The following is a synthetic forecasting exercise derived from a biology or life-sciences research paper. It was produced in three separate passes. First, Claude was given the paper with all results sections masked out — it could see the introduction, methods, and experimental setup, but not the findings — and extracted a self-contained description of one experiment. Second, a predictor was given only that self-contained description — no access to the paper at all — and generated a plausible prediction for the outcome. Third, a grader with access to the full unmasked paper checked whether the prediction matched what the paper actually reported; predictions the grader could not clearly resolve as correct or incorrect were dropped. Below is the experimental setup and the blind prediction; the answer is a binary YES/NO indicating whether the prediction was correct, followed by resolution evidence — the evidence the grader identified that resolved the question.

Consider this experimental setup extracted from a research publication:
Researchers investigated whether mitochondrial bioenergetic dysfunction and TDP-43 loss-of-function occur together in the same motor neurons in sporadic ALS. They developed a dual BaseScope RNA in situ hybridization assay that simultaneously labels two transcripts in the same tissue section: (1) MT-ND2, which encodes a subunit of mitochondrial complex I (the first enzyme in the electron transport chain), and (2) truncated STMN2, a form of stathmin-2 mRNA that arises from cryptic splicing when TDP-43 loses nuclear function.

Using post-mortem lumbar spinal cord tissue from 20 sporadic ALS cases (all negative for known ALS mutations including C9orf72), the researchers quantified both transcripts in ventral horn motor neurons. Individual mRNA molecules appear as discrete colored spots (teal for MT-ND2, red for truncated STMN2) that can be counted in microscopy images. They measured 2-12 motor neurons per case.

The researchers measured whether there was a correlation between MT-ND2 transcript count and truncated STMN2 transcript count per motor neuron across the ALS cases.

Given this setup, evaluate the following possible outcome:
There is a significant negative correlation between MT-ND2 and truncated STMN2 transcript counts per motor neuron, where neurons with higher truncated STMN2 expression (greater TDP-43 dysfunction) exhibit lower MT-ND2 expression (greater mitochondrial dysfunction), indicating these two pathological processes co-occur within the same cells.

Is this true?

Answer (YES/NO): YES